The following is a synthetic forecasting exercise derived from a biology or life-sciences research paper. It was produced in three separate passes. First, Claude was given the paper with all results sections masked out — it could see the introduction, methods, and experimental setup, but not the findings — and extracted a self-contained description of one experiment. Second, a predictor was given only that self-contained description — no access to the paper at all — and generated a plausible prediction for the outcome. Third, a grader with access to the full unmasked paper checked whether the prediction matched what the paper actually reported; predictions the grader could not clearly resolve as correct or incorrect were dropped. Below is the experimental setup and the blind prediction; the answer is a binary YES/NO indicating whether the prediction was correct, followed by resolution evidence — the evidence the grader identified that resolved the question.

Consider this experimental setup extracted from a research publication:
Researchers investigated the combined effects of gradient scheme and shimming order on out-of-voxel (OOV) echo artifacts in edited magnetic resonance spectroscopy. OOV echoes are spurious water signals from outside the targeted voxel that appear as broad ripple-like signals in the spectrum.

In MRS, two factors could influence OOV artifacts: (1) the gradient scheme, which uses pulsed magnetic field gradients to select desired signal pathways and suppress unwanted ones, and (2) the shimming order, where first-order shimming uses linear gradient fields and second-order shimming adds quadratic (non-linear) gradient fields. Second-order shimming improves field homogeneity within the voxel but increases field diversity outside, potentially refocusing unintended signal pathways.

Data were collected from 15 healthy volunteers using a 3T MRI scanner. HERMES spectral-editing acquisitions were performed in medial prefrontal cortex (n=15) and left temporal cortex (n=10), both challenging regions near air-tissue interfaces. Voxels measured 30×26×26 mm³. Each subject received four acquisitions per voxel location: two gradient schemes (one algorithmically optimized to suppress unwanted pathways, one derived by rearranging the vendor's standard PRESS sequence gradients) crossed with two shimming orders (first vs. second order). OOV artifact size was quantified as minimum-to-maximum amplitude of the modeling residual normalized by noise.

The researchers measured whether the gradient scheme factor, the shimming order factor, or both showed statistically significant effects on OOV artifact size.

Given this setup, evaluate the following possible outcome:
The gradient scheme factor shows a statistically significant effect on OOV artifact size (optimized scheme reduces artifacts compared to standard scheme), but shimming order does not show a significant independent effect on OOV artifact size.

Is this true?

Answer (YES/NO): YES